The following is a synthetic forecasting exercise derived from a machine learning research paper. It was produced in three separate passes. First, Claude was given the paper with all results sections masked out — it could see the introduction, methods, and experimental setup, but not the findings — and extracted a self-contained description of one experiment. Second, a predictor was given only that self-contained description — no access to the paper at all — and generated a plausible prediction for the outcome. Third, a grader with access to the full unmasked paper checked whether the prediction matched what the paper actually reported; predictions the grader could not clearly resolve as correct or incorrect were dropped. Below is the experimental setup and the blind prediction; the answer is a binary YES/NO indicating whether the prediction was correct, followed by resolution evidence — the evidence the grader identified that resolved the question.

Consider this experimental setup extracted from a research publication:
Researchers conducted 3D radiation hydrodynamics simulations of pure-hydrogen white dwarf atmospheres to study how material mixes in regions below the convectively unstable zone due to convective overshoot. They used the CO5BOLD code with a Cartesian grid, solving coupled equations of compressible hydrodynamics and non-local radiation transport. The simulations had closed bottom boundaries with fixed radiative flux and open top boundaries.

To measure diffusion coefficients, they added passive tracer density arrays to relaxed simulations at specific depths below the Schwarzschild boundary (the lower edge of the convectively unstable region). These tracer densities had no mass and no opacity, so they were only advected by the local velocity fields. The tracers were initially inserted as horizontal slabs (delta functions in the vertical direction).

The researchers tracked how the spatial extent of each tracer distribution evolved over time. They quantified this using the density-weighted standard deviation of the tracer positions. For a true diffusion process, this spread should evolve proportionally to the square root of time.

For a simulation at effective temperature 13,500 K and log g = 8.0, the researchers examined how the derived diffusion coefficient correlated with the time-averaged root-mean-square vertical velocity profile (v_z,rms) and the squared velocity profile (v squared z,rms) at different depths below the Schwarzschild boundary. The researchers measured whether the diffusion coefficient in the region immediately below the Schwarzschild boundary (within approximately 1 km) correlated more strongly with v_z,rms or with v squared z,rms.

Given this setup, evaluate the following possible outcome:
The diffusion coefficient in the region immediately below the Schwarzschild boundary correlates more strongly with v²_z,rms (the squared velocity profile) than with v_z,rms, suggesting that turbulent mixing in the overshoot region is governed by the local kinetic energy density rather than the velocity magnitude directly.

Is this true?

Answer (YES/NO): NO